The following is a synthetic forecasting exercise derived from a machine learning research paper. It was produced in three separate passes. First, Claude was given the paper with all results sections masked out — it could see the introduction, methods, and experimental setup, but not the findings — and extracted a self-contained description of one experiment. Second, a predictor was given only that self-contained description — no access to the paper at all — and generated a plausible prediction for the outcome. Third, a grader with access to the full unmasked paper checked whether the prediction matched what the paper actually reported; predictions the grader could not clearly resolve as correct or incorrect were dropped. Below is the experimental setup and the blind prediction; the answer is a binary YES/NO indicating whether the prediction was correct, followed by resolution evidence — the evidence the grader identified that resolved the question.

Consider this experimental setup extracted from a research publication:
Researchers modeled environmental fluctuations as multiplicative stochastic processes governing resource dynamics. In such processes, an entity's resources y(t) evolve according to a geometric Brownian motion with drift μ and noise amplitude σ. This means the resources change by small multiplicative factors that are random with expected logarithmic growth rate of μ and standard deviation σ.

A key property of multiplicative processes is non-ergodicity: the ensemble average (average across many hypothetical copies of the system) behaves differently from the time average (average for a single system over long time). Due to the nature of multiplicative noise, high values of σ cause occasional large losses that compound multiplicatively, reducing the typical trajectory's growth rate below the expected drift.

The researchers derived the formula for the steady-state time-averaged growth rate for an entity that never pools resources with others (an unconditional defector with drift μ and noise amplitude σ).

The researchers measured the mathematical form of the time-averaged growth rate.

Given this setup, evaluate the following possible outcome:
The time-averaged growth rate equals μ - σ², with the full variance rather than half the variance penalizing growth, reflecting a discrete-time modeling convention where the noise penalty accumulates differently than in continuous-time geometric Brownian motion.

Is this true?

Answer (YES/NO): NO